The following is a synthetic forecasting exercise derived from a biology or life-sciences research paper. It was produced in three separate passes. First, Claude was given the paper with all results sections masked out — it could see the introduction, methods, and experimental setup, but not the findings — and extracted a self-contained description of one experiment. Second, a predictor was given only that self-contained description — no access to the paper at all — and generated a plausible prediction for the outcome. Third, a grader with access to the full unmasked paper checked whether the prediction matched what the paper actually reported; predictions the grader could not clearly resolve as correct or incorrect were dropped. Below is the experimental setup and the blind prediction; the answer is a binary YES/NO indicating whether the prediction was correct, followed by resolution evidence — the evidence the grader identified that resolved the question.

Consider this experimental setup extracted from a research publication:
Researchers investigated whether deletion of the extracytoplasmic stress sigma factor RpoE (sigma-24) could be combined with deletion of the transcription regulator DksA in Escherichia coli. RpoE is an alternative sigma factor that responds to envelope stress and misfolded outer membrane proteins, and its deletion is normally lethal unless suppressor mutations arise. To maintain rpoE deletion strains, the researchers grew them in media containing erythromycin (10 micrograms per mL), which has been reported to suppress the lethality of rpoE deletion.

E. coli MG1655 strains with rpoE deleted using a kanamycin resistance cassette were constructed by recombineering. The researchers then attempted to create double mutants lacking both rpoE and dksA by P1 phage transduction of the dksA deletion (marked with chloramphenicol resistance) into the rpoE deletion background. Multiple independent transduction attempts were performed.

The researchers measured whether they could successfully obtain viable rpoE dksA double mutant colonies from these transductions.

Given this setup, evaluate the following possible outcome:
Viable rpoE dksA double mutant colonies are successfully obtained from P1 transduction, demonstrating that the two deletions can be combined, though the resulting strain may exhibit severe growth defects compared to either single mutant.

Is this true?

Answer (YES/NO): NO